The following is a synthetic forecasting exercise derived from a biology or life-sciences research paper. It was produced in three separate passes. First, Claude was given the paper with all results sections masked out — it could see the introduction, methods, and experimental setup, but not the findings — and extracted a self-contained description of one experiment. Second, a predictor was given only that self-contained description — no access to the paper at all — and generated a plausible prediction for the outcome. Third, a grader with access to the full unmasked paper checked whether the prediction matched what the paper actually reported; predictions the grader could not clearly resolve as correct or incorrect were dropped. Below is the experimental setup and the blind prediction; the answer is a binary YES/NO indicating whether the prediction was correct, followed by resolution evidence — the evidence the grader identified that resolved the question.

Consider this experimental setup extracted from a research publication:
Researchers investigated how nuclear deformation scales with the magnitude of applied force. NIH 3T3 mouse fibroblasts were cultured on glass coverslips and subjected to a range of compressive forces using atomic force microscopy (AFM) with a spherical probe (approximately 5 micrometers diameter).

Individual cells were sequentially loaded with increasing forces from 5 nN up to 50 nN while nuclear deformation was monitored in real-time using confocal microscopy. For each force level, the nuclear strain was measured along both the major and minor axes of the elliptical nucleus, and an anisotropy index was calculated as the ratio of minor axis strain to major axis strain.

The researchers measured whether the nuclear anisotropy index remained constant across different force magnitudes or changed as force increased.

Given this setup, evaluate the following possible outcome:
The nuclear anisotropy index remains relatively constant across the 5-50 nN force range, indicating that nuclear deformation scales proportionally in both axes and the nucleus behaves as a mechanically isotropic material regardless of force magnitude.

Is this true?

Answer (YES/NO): NO